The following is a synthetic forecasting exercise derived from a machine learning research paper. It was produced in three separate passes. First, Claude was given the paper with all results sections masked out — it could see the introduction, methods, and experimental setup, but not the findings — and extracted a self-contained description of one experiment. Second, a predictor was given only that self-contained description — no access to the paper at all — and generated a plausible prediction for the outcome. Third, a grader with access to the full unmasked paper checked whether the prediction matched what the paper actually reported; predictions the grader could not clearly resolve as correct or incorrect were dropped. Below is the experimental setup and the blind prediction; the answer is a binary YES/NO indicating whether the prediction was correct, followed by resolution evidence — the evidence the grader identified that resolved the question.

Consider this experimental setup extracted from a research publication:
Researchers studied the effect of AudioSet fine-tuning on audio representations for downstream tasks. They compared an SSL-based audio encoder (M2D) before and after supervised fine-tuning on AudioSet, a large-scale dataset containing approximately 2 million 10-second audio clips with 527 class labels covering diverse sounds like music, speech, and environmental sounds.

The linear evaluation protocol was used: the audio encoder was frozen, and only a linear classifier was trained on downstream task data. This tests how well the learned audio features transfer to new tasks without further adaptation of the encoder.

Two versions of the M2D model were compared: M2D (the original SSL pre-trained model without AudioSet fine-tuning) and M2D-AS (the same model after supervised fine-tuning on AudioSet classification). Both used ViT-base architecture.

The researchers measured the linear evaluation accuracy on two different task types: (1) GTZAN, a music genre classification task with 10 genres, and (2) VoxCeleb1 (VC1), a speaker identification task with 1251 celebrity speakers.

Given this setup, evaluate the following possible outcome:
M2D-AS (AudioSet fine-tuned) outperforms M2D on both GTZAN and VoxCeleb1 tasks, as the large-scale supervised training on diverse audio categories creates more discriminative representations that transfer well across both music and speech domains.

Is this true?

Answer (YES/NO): NO